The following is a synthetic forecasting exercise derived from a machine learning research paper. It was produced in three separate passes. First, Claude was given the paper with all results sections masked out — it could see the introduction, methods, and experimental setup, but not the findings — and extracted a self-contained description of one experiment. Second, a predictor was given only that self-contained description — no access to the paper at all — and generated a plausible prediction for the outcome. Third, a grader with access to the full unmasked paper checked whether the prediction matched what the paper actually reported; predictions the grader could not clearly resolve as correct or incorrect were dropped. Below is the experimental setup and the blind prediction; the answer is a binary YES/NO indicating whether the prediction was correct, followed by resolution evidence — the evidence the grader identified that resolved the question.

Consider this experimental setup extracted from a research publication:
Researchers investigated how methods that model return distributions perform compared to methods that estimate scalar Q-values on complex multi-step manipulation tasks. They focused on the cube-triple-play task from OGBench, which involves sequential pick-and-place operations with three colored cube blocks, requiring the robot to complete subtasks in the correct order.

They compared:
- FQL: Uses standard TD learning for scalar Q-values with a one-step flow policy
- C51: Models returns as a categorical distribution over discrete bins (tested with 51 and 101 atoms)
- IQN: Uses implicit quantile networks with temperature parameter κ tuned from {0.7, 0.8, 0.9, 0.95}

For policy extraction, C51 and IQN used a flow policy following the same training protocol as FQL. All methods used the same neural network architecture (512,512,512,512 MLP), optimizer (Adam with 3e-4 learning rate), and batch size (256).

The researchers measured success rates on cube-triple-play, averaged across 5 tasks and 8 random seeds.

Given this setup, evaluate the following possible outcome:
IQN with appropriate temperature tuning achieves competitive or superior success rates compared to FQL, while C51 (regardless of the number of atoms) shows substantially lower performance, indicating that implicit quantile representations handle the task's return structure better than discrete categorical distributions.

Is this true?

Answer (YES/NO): YES